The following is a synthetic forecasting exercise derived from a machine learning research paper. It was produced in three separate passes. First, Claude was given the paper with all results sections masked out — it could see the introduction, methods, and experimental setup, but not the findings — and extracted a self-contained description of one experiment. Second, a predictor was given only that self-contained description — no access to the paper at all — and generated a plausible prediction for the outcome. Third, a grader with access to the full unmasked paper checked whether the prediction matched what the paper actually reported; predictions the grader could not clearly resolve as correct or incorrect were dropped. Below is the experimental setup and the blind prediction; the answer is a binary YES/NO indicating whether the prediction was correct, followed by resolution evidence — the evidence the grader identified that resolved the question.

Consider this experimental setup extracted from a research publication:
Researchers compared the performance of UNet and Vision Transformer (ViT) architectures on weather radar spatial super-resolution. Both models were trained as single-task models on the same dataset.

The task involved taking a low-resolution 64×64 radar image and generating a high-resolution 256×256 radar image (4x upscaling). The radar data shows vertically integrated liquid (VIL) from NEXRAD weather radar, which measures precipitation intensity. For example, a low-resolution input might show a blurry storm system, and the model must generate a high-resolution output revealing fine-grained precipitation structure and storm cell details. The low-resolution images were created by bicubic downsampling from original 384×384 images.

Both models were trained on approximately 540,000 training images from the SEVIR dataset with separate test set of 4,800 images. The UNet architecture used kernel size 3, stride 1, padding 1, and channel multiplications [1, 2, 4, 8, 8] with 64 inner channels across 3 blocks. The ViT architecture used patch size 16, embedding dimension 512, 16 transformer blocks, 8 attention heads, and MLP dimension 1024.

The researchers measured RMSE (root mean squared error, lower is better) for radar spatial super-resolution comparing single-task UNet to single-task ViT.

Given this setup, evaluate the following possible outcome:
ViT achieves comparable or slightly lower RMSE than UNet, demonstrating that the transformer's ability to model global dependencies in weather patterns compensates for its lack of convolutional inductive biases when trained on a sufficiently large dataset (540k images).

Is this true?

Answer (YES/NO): NO